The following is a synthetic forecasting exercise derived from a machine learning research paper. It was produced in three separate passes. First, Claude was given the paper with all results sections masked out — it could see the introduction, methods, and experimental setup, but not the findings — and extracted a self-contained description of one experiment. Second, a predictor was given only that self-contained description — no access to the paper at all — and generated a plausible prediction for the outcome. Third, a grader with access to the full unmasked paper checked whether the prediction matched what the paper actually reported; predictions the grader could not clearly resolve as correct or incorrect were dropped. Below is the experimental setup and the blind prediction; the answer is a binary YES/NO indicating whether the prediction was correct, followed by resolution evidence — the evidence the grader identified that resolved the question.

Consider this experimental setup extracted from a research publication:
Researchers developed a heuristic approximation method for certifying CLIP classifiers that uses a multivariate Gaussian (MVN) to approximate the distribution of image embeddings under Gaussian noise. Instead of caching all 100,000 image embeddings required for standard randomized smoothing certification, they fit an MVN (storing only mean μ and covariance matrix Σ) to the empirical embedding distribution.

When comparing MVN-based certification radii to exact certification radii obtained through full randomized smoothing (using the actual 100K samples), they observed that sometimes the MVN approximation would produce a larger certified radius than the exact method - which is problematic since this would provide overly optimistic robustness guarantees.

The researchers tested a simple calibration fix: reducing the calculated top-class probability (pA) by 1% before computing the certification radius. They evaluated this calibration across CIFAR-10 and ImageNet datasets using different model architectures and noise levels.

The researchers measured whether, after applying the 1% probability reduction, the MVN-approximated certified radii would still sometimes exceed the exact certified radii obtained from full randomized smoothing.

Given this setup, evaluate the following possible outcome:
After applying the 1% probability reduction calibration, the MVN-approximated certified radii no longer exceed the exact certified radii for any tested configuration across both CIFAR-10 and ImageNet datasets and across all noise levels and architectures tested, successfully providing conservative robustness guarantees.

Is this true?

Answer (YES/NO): YES